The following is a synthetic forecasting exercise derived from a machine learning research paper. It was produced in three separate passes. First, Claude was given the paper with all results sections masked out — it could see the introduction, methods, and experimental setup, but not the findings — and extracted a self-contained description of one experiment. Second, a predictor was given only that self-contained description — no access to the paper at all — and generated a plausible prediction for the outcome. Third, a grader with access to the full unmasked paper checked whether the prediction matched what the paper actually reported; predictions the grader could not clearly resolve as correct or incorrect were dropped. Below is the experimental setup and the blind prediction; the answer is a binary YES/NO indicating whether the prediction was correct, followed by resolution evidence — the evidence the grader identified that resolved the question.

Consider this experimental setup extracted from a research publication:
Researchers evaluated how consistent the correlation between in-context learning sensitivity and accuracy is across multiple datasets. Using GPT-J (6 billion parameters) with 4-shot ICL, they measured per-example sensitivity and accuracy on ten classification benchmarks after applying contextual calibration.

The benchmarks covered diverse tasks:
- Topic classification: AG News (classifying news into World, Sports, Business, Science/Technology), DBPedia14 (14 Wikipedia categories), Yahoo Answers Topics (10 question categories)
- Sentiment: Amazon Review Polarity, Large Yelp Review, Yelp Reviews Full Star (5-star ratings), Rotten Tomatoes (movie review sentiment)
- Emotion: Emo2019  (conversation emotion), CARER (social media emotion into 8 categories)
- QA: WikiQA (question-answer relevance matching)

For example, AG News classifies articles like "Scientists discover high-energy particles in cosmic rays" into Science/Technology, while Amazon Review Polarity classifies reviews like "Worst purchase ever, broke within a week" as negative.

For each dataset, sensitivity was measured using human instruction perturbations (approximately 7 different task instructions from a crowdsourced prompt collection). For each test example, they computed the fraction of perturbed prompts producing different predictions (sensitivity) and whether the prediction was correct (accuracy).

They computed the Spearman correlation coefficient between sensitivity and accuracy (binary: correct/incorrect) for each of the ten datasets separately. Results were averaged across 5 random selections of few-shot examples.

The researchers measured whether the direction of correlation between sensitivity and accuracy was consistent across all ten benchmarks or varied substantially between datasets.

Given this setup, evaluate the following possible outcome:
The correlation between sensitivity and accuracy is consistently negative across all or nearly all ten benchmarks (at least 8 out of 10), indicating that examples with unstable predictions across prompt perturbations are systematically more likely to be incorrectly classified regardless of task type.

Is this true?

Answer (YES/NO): YES